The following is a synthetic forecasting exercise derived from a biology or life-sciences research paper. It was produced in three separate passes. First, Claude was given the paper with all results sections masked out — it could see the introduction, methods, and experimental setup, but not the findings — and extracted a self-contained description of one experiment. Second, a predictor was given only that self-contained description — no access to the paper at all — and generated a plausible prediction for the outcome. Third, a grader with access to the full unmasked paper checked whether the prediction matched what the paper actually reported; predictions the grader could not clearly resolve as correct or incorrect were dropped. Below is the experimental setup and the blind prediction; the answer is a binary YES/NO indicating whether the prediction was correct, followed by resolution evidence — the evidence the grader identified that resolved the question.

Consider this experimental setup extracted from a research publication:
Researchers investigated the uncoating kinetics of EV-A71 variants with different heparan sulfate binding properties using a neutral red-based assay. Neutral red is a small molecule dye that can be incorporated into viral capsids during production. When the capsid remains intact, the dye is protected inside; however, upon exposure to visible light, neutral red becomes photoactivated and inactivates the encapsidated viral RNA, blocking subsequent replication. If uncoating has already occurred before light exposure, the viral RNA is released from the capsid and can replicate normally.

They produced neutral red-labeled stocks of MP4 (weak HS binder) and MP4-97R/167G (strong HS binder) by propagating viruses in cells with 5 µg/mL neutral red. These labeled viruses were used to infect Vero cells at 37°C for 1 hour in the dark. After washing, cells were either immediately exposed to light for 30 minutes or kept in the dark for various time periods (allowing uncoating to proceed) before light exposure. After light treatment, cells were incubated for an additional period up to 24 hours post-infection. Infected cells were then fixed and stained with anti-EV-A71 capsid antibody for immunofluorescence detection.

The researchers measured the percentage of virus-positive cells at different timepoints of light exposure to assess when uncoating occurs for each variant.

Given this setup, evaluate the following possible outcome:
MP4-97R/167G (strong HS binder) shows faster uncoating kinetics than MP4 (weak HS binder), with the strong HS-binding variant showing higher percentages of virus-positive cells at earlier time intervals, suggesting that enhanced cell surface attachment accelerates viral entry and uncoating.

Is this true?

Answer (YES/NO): NO